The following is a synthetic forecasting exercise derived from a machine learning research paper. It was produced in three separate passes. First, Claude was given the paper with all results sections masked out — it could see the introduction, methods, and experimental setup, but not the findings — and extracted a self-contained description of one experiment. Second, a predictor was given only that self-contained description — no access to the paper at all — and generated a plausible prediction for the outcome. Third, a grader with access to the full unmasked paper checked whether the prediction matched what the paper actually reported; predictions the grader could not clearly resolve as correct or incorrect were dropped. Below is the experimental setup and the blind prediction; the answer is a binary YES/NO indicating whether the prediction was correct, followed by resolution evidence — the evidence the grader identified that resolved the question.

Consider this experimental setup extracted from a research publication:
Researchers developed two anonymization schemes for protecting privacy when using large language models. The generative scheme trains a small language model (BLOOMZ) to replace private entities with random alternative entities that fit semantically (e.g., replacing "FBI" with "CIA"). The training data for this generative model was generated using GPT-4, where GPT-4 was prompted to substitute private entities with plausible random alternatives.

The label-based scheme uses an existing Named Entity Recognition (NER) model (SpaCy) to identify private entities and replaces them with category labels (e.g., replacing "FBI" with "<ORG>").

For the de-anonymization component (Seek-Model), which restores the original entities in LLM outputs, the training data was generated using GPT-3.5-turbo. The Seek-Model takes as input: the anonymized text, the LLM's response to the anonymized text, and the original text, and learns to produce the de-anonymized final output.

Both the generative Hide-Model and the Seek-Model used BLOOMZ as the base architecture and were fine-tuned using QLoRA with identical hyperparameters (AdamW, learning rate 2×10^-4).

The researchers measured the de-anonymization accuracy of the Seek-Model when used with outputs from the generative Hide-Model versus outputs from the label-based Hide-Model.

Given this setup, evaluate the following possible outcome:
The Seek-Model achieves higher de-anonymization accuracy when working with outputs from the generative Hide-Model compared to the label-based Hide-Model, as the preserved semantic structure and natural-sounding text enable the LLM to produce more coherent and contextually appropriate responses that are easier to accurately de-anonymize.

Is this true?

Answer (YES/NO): NO